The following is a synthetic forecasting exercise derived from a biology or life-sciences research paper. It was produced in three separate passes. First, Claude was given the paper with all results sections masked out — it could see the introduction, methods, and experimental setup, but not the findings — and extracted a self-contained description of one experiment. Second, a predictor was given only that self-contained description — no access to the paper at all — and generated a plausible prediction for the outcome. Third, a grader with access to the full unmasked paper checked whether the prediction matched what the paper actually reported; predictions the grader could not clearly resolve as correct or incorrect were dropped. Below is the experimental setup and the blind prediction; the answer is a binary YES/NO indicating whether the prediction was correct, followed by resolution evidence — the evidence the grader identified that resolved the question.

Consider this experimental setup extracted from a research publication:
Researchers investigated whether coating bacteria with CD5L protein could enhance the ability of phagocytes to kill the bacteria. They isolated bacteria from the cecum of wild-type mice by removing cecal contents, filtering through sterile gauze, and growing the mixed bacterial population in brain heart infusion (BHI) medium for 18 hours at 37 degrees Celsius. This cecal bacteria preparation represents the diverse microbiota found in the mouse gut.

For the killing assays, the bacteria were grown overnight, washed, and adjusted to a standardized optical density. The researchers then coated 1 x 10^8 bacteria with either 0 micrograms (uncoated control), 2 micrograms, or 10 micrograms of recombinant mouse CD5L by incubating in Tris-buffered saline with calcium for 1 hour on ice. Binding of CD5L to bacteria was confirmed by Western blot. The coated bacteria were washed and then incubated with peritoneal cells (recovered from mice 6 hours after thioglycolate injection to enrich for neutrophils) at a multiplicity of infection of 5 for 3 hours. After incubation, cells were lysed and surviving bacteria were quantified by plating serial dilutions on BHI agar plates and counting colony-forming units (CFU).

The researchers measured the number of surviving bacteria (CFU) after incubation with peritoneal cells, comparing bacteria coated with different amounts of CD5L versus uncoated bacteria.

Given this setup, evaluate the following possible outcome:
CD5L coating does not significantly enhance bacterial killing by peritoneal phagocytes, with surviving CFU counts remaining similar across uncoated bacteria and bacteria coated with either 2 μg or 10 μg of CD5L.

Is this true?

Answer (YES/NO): YES